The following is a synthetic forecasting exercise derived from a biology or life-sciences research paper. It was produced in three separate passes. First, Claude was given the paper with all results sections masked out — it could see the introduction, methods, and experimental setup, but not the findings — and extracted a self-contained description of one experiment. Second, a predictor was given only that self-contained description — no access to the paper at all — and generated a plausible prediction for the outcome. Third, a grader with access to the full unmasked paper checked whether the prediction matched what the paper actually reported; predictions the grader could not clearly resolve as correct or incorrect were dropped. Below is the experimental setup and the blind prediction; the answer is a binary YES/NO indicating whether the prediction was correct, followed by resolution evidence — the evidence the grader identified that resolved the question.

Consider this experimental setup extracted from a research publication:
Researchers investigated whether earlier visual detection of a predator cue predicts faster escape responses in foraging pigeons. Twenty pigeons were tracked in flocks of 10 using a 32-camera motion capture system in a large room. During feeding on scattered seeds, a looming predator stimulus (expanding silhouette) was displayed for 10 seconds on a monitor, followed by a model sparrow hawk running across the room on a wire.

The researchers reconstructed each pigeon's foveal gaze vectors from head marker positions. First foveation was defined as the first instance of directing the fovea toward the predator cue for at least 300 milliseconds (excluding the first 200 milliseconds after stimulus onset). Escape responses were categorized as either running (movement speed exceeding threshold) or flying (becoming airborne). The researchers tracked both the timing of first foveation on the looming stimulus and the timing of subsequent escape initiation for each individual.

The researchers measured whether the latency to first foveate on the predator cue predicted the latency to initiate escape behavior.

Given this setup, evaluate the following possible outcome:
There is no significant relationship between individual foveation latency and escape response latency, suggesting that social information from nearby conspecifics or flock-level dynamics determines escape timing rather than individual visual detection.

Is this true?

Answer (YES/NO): NO